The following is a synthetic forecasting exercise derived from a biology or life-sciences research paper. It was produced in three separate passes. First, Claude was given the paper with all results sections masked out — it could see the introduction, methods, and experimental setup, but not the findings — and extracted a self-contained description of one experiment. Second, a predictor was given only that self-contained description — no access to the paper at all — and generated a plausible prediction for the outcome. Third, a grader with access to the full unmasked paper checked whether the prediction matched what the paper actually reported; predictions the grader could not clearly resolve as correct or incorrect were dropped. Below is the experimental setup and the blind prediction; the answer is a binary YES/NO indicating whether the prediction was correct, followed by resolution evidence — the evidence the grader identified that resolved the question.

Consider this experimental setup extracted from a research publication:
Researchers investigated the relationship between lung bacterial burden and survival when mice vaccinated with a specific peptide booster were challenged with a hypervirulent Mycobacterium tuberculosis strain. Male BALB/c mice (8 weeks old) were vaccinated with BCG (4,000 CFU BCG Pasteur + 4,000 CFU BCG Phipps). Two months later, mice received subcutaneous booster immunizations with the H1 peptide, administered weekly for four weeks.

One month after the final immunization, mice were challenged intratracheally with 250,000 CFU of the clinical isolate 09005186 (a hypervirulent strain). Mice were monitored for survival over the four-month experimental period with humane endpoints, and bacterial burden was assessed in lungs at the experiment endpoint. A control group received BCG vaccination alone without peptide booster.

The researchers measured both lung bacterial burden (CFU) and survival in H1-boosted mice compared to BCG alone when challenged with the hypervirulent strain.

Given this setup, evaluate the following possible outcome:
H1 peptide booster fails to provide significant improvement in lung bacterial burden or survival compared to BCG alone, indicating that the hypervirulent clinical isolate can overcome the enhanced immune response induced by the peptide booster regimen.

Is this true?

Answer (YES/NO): NO